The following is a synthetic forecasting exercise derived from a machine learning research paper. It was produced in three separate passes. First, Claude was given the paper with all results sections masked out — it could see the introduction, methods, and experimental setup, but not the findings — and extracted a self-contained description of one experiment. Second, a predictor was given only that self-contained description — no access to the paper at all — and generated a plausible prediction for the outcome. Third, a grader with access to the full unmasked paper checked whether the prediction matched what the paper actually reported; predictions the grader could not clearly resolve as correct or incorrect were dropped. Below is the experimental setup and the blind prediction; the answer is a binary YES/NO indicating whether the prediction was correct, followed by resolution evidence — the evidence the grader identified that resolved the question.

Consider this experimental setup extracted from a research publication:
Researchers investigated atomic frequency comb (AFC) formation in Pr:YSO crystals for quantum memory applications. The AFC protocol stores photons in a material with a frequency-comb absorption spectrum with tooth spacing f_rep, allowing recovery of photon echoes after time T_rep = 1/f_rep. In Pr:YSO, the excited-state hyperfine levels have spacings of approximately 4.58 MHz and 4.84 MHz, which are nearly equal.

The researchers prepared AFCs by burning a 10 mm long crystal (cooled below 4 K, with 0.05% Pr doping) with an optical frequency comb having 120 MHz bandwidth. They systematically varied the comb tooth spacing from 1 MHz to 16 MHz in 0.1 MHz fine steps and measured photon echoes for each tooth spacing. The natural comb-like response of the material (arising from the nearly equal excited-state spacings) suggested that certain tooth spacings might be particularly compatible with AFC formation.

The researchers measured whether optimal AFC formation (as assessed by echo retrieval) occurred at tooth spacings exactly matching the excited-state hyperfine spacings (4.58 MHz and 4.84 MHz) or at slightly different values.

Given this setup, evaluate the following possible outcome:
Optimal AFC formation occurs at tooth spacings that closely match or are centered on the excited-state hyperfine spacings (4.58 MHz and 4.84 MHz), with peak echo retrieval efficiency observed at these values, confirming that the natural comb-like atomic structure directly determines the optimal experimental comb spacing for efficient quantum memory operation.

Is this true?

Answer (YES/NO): NO